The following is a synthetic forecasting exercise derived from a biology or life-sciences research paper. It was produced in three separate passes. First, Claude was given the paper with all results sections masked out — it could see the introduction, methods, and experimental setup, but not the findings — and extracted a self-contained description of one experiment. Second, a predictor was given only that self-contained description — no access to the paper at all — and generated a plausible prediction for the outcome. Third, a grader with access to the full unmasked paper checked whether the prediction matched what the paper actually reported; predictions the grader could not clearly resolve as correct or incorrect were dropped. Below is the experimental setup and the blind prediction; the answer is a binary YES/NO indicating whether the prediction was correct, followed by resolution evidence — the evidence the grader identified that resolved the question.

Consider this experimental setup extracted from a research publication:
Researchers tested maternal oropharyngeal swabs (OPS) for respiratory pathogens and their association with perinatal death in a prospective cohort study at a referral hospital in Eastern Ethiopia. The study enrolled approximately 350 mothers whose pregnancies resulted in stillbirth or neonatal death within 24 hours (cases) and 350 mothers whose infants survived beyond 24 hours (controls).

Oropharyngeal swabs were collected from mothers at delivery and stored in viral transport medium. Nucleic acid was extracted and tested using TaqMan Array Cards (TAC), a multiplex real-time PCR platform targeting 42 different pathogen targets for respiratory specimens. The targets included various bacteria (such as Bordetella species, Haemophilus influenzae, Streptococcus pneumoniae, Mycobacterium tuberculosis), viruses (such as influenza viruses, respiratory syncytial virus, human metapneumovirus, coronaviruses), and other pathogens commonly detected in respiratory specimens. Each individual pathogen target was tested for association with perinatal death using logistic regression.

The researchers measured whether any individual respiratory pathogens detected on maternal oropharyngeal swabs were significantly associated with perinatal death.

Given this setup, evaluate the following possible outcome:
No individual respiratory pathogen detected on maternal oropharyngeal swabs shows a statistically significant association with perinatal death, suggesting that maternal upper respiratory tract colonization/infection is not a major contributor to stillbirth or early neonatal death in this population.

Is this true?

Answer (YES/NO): NO